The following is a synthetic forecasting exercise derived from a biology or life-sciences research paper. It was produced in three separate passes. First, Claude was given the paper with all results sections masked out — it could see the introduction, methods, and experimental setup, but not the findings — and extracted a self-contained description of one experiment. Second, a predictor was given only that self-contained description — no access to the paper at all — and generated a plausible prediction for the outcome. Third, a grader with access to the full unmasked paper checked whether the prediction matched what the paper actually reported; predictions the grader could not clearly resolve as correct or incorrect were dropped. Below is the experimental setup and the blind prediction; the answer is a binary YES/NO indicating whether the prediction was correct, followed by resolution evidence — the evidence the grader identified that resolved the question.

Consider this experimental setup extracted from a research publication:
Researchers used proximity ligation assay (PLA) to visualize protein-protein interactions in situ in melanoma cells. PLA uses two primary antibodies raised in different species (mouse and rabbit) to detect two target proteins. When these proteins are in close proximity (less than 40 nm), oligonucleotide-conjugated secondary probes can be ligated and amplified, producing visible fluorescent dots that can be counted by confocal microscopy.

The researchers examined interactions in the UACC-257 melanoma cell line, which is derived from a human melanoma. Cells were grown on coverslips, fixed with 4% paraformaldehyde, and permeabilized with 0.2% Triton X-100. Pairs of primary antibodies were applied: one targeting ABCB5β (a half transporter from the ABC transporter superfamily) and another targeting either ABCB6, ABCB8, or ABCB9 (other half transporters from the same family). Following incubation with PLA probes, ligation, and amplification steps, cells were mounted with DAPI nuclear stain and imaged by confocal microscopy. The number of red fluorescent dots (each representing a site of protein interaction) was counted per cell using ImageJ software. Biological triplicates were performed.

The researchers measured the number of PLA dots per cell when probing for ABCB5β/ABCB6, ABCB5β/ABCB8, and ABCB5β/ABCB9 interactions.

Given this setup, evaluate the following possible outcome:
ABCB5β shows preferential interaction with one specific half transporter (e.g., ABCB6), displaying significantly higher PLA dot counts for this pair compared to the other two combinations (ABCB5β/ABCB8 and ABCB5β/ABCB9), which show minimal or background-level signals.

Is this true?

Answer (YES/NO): NO